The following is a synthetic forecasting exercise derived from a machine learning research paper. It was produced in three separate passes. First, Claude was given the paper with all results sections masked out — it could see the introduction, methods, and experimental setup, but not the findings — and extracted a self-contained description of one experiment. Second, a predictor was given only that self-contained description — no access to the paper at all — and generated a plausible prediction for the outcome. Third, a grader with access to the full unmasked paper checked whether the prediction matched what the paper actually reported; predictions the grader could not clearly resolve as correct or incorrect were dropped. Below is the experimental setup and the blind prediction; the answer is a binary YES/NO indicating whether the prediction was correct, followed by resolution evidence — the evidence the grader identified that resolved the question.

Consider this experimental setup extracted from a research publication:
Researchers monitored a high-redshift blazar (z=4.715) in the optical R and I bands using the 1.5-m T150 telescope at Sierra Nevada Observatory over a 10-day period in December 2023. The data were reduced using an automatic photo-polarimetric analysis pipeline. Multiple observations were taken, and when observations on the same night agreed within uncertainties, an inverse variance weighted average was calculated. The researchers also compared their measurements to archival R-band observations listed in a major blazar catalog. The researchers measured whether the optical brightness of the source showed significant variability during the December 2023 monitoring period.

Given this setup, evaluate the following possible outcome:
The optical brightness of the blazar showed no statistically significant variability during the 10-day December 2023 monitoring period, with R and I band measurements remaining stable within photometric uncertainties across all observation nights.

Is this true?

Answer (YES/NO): YES